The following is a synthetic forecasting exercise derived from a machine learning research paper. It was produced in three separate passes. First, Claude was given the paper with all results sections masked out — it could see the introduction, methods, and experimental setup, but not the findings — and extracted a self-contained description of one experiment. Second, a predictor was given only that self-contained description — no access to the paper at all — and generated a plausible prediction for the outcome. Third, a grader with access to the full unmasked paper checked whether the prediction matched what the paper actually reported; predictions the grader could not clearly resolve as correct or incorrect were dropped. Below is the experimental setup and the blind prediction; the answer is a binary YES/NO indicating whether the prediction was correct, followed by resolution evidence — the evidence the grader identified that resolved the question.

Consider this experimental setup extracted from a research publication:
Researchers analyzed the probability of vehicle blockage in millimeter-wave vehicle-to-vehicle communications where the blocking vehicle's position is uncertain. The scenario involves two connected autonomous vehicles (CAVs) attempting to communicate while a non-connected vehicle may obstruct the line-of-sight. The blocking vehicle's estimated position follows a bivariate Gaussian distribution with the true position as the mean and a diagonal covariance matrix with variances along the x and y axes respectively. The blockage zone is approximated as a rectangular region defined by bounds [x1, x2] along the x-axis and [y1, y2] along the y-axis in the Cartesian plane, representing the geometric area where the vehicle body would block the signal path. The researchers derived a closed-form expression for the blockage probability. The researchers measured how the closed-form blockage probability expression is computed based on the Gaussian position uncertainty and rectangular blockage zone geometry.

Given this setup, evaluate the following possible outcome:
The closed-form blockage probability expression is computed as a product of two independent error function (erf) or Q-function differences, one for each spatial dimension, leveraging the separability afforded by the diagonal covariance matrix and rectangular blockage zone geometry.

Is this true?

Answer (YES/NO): YES